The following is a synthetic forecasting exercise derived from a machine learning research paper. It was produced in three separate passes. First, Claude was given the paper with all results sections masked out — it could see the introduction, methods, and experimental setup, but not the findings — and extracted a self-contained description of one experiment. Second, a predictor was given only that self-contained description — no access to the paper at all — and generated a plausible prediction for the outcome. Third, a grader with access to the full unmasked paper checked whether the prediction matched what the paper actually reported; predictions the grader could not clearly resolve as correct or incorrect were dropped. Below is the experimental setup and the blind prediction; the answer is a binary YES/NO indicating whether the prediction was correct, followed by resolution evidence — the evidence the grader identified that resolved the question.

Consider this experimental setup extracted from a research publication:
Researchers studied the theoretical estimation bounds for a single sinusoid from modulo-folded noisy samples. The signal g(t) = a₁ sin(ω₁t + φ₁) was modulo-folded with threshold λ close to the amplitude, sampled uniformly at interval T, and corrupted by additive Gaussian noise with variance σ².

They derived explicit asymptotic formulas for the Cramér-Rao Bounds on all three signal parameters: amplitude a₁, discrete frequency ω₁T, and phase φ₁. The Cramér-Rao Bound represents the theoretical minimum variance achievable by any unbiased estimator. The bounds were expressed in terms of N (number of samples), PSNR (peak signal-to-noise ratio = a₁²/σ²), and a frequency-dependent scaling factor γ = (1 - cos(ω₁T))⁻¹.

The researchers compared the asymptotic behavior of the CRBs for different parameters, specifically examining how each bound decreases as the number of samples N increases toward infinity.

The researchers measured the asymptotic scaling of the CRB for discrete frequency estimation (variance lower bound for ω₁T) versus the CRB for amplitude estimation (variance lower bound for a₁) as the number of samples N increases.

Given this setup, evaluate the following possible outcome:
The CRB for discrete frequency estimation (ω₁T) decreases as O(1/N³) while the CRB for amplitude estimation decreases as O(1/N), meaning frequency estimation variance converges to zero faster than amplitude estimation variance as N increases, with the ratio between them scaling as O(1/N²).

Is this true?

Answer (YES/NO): YES